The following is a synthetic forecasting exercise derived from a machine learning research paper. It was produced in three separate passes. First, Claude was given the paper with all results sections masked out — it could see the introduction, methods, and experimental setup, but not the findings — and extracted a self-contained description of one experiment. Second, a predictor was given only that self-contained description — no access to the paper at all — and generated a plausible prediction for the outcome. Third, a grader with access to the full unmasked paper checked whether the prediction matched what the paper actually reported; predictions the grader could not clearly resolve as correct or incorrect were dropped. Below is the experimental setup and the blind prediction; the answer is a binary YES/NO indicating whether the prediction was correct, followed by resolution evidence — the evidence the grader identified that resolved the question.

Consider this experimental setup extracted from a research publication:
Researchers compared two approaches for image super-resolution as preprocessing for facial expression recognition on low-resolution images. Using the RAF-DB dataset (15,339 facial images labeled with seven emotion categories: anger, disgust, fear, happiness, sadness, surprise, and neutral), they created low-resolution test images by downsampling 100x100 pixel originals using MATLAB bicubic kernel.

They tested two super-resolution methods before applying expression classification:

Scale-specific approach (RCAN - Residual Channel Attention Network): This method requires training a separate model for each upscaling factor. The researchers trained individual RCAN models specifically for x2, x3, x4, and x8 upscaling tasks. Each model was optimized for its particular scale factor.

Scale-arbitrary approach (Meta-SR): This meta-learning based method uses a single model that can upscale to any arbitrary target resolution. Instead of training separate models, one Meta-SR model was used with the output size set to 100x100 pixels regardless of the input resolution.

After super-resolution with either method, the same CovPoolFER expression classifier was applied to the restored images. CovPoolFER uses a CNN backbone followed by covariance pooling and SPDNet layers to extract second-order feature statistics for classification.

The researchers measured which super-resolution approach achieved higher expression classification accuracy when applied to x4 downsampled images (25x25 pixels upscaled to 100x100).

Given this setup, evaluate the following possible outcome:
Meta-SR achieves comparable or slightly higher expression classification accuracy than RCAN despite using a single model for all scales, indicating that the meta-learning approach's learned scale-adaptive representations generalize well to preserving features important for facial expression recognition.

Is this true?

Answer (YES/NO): YES